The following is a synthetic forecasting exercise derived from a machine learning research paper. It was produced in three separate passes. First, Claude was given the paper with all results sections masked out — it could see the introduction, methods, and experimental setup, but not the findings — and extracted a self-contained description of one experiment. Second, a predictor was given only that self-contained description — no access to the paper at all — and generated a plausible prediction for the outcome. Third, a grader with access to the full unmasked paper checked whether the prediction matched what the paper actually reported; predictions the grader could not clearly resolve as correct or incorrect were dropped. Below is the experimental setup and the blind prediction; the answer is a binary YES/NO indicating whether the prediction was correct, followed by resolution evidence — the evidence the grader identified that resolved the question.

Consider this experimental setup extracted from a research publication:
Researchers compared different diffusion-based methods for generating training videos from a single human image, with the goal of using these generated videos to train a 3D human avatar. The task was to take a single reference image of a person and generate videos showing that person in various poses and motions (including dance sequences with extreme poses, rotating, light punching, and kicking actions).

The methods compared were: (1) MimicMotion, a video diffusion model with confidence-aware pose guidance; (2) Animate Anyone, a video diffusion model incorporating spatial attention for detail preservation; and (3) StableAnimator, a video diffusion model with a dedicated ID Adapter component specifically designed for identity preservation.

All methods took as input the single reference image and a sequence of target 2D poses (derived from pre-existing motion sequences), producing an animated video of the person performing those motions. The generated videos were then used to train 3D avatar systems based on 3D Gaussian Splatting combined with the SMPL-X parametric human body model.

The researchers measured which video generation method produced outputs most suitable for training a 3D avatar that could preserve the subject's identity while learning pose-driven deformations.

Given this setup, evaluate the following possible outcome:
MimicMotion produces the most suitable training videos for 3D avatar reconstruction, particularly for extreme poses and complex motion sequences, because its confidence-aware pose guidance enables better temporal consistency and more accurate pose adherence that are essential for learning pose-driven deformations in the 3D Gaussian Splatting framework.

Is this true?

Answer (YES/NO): NO